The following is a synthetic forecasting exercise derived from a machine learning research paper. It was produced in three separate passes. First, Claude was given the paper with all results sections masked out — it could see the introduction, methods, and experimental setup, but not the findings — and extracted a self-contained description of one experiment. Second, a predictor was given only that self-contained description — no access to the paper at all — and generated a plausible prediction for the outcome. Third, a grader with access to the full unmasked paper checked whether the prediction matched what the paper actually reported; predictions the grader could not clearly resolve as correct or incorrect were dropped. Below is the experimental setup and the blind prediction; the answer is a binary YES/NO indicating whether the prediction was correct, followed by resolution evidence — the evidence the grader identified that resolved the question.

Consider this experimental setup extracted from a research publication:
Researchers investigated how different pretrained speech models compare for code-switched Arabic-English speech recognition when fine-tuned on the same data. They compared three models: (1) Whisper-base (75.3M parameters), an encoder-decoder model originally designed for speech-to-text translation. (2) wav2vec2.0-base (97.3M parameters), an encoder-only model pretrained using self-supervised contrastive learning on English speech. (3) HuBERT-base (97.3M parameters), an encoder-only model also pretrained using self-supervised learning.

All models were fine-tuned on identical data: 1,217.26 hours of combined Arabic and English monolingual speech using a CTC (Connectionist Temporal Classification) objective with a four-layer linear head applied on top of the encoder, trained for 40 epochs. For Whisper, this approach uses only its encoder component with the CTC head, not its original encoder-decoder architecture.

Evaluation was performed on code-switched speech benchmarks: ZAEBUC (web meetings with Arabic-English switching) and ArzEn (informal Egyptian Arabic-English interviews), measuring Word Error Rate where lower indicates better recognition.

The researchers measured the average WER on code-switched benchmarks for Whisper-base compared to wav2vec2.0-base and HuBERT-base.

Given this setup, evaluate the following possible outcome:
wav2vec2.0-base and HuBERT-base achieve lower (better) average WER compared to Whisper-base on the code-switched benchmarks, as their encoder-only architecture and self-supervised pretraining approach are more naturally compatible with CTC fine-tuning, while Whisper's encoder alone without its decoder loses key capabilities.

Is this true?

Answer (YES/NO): YES